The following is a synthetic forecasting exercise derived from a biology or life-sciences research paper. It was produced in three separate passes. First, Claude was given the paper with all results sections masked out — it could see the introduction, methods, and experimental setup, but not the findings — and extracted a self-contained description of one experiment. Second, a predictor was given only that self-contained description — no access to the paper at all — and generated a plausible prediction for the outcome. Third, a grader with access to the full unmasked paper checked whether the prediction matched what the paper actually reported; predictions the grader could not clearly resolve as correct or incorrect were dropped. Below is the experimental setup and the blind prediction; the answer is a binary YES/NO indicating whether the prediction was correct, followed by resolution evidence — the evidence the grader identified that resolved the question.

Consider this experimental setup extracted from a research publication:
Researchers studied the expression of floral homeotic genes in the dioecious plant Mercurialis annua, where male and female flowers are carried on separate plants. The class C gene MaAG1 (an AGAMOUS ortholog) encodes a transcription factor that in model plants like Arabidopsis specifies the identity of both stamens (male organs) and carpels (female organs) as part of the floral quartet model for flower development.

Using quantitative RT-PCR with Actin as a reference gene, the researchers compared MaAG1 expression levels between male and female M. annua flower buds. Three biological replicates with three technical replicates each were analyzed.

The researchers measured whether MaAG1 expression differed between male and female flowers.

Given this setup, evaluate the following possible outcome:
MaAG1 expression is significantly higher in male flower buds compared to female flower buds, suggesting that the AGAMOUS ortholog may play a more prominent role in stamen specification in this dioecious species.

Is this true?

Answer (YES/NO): NO